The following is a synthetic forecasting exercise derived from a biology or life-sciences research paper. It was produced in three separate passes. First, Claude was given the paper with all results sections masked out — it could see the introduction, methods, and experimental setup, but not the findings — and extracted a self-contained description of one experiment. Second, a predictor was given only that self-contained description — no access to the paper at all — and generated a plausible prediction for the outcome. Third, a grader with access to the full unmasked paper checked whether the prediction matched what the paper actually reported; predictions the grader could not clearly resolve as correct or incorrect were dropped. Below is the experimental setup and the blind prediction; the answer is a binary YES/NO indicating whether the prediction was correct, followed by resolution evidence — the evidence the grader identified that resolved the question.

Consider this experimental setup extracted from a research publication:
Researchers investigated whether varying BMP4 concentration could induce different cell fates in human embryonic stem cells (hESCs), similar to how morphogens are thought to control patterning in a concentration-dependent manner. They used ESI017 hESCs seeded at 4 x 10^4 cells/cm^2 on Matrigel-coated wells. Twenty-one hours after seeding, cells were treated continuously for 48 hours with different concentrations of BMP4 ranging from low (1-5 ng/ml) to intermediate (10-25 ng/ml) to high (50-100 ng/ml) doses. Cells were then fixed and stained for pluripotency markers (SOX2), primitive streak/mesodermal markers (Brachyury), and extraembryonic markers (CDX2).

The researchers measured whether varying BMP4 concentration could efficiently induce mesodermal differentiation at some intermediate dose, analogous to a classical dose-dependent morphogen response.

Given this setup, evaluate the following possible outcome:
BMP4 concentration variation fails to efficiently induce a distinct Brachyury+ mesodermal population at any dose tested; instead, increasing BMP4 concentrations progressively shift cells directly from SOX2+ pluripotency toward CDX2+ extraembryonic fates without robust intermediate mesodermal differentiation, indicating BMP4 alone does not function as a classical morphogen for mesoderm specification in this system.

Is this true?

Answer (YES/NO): YES